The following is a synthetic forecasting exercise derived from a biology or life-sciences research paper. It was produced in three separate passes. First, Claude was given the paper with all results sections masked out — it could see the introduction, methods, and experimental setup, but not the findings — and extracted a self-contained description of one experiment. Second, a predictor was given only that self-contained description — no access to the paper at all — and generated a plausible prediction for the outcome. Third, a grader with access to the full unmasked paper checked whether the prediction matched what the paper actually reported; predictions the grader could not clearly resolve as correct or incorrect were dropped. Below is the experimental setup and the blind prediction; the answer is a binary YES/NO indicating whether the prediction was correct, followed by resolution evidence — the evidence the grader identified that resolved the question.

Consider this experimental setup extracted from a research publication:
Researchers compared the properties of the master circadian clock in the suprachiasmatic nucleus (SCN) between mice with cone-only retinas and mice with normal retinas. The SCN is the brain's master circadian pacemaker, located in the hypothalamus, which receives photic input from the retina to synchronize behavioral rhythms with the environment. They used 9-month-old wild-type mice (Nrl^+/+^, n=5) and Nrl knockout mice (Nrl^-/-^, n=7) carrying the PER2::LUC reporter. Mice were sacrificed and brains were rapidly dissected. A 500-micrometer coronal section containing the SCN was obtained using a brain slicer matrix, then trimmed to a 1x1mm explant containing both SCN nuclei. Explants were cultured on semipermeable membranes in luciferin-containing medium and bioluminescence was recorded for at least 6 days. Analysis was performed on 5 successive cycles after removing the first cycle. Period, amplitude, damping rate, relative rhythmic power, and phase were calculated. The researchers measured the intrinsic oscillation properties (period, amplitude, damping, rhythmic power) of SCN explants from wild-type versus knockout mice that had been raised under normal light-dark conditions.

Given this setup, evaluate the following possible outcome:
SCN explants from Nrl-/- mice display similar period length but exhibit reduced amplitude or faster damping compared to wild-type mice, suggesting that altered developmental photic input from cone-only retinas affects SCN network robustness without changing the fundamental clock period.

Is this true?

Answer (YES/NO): NO